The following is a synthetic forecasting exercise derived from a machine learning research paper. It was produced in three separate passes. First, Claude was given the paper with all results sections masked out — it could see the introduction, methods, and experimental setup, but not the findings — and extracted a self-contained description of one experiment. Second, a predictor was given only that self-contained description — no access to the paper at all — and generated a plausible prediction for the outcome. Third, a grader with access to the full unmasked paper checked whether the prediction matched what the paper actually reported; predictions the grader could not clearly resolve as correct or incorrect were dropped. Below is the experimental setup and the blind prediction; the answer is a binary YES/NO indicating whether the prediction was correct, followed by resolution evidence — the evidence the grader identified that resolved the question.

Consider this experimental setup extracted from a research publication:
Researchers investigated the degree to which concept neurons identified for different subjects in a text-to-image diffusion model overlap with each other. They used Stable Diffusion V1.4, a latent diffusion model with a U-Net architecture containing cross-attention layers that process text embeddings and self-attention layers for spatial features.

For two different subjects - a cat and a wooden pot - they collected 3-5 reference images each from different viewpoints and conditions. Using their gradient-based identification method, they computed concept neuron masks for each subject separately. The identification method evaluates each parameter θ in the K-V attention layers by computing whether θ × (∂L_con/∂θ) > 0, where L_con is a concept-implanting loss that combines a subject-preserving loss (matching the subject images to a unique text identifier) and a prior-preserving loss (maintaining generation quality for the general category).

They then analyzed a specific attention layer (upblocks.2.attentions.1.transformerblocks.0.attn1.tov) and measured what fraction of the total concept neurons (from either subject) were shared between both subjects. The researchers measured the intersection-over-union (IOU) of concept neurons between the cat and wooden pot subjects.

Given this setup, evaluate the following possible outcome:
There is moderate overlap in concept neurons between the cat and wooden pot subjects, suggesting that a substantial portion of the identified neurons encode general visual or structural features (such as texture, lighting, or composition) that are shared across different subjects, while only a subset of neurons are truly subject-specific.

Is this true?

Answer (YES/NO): NO